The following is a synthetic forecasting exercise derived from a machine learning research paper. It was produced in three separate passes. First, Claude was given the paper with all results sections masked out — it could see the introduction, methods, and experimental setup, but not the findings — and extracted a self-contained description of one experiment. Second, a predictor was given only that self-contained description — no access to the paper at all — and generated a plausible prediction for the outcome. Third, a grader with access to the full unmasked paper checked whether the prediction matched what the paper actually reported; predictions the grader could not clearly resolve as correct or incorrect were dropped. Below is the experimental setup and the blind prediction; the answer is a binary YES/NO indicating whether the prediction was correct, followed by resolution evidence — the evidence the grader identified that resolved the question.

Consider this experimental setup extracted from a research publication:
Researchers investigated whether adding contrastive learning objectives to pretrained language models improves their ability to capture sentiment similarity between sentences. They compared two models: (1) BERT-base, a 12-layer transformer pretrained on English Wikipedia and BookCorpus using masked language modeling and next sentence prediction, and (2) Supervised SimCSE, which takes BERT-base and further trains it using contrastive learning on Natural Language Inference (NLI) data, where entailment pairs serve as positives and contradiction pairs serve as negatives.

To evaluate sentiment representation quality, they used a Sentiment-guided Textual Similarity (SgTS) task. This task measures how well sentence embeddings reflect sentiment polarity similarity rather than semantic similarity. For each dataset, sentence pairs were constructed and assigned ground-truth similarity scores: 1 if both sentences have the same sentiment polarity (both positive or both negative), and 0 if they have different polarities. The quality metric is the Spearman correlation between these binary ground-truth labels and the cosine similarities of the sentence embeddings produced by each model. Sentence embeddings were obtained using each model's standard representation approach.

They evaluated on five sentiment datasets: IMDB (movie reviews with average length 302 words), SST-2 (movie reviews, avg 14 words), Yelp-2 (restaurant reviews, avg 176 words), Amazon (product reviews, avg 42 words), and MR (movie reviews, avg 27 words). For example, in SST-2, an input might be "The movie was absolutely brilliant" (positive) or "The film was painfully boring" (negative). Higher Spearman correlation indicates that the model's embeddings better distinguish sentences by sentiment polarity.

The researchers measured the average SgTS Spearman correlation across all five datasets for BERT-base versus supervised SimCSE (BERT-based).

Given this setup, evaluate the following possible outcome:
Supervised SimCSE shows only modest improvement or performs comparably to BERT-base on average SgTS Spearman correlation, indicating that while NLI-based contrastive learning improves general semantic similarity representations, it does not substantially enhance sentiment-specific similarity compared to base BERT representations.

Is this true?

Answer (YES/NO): NO